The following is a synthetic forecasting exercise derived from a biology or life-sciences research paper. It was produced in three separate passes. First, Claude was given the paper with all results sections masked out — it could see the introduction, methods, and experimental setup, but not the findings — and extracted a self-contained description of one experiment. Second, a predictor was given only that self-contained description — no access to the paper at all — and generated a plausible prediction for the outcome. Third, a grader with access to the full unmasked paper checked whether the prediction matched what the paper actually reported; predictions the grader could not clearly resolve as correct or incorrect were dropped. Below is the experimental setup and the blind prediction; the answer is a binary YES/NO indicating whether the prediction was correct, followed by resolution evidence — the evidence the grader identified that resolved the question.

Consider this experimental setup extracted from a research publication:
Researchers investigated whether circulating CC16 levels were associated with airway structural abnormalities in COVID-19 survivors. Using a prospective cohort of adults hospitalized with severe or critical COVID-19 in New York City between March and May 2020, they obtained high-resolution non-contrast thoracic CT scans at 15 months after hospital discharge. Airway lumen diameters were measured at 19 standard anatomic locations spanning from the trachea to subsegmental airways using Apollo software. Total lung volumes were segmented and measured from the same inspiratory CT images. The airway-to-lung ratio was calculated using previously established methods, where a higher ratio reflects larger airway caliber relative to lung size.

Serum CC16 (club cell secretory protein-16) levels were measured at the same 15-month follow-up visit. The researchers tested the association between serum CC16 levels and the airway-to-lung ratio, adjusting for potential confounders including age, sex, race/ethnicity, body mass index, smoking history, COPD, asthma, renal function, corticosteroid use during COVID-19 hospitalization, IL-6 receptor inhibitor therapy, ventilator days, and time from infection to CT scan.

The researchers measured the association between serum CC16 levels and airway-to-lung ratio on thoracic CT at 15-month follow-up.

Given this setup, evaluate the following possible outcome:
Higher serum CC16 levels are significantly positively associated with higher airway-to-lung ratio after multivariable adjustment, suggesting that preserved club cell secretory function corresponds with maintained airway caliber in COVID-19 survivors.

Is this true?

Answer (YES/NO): NO